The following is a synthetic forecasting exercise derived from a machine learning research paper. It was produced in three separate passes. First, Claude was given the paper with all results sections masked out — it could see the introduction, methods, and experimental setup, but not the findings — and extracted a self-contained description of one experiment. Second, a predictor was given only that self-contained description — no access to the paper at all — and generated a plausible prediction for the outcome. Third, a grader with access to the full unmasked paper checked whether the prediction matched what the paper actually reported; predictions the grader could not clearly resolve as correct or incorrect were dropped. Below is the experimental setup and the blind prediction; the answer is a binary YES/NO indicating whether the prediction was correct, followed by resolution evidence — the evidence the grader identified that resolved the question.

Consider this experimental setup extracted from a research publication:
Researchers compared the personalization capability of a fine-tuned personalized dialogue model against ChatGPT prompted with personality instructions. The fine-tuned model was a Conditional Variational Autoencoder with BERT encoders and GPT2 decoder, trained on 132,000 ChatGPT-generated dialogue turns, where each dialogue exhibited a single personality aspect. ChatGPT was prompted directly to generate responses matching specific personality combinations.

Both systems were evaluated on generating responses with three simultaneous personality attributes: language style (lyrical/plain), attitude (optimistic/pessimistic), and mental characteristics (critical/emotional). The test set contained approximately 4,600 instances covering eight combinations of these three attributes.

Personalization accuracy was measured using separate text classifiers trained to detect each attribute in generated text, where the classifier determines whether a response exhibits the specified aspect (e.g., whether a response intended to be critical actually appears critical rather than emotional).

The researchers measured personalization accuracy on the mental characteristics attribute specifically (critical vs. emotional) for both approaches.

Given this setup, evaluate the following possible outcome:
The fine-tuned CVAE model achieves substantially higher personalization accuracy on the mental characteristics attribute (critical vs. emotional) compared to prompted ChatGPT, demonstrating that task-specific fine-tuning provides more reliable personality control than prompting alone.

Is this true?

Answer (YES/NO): YES